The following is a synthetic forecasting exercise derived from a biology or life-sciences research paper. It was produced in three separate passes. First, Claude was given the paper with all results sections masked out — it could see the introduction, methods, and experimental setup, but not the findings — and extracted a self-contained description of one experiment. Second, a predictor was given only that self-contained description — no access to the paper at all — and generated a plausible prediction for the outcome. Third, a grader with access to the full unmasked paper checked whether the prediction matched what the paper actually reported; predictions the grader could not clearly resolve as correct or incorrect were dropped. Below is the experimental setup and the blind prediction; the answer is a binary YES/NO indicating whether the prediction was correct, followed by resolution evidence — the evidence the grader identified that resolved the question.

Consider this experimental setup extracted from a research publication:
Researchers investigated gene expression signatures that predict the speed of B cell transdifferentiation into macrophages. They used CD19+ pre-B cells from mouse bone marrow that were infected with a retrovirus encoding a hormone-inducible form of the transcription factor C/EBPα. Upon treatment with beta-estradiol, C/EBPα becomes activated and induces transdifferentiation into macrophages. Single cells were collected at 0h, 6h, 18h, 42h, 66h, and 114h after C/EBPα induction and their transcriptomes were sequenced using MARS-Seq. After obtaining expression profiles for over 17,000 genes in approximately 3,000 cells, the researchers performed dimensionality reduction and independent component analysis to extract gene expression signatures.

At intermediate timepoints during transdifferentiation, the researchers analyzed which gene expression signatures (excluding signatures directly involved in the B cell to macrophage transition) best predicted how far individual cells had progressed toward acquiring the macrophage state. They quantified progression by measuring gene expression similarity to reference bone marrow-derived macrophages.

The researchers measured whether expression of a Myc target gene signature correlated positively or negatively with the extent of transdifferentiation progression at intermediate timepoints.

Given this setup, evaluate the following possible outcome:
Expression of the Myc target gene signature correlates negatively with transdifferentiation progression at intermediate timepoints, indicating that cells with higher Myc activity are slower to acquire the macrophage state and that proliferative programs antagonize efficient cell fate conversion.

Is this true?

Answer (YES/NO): YES